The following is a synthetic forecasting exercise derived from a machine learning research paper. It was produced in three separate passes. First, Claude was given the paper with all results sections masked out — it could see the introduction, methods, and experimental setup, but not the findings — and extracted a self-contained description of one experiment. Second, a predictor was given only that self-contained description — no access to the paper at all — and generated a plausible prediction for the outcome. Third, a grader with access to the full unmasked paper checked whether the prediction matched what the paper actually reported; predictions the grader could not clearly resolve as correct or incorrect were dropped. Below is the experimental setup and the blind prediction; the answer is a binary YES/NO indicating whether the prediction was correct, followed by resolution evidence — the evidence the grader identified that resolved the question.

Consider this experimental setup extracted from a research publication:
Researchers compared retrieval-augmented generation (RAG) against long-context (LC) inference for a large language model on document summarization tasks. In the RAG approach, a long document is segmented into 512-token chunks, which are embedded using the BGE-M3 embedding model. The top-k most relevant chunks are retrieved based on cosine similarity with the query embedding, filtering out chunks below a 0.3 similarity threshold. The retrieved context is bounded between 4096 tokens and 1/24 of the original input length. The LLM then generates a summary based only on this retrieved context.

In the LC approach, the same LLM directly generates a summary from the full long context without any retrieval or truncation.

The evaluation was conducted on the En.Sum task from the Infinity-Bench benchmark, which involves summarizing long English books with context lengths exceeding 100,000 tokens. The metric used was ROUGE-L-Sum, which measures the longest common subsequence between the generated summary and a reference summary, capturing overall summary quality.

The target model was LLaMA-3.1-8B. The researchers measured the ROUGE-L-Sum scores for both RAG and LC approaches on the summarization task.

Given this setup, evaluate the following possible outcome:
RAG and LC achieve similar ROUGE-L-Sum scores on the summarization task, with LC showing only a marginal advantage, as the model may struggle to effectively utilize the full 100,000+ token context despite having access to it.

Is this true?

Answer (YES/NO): NO